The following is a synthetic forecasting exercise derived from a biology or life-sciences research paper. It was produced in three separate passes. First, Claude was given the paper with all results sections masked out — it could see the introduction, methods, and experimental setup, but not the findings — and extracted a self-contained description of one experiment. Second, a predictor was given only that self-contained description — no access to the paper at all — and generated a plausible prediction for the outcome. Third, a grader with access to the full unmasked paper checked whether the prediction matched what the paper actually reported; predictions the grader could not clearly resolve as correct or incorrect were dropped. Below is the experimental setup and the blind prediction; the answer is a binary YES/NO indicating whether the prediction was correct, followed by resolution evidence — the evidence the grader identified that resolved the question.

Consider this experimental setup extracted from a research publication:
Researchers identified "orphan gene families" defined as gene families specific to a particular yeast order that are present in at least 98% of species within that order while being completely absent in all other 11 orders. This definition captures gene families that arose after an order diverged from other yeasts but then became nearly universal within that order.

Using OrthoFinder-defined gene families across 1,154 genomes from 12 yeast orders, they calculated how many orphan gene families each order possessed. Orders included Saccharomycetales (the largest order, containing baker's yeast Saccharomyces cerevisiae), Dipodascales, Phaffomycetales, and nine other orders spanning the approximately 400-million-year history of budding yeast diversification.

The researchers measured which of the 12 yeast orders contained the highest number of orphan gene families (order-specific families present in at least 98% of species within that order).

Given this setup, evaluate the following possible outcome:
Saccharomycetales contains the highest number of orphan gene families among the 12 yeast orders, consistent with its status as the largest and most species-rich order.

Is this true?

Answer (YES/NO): NO